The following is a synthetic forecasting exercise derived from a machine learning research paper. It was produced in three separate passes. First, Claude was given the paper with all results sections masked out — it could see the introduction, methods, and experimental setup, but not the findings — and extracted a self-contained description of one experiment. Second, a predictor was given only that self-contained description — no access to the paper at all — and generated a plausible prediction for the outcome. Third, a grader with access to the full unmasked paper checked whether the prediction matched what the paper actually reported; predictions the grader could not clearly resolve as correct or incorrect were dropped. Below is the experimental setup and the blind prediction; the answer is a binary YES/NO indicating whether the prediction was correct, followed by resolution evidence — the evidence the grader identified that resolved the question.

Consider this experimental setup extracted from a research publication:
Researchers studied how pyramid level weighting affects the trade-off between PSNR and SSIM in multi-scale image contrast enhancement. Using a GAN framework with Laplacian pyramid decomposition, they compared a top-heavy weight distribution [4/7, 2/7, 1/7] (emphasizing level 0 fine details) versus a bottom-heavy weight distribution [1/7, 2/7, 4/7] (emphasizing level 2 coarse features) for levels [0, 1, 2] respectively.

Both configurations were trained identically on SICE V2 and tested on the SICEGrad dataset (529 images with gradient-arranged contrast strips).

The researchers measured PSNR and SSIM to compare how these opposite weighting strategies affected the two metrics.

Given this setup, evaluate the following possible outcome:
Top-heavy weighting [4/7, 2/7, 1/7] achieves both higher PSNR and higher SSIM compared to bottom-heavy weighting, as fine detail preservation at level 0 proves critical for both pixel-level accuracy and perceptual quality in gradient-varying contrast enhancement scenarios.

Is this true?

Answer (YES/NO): NO